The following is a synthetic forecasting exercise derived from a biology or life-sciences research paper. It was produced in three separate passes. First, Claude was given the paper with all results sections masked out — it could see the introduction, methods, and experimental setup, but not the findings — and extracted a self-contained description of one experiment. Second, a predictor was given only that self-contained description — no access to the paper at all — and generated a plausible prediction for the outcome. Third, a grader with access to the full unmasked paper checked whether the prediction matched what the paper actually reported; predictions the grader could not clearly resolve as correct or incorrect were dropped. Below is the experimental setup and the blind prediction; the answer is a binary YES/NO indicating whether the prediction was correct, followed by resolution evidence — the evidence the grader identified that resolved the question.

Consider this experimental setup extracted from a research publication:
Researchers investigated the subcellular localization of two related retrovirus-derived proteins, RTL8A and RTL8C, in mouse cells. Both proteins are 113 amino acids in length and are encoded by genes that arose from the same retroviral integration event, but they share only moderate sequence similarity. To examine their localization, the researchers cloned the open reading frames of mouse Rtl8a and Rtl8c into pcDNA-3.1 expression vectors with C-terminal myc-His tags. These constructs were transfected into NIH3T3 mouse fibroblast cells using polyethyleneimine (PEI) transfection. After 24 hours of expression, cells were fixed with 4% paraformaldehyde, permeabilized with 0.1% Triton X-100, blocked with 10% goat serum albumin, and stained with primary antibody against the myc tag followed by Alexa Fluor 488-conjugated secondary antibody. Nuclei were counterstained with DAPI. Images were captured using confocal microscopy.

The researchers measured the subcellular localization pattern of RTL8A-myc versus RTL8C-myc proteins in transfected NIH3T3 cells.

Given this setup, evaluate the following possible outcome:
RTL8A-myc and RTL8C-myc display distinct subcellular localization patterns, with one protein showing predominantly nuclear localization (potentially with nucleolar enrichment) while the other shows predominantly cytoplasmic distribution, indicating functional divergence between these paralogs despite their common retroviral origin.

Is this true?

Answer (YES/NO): YES